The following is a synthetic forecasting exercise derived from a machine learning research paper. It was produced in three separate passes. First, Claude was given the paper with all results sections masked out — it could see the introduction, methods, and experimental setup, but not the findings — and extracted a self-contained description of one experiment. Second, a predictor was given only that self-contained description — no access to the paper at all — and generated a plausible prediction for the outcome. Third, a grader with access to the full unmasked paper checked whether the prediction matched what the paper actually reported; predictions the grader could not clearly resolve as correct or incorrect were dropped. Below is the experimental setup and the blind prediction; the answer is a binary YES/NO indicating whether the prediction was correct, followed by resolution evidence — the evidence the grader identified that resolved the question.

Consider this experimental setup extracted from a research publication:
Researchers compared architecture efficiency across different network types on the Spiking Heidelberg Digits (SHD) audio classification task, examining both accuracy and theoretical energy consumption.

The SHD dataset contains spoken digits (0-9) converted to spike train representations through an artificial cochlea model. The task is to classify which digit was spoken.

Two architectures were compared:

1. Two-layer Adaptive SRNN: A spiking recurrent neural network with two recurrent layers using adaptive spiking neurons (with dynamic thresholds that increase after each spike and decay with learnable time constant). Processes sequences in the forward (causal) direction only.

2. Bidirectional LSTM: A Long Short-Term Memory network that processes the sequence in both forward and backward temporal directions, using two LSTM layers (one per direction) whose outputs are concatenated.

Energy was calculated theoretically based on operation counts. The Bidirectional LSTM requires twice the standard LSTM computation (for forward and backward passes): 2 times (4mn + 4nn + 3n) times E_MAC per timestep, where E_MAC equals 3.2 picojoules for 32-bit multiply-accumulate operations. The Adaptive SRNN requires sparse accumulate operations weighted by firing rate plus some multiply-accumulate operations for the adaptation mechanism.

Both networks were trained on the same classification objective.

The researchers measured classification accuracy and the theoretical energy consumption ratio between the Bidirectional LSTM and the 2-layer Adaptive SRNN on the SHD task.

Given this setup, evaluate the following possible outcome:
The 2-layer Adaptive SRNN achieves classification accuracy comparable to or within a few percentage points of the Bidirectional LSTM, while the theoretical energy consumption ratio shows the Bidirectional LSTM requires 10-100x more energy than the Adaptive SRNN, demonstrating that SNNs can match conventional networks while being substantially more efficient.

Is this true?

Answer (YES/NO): NO